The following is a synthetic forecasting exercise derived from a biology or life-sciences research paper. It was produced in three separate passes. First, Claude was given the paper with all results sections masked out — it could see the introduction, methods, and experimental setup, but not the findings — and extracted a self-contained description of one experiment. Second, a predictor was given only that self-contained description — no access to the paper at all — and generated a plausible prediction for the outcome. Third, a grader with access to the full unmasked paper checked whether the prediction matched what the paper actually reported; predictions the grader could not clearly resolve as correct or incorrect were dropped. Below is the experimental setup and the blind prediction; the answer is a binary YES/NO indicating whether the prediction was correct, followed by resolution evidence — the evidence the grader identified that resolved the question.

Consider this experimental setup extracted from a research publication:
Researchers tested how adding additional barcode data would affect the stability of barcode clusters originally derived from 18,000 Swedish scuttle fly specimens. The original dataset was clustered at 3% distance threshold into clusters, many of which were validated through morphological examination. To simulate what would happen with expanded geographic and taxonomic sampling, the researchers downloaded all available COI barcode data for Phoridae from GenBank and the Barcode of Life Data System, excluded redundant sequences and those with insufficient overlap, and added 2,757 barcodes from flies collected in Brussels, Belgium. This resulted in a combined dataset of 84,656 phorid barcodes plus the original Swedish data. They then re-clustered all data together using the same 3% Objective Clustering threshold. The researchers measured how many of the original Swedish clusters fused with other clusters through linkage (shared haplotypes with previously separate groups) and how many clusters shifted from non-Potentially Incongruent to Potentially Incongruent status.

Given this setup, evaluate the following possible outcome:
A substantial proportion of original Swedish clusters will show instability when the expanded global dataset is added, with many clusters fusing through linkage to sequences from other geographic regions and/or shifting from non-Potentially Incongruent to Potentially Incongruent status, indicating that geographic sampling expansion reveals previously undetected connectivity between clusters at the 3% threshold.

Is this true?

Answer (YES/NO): YES